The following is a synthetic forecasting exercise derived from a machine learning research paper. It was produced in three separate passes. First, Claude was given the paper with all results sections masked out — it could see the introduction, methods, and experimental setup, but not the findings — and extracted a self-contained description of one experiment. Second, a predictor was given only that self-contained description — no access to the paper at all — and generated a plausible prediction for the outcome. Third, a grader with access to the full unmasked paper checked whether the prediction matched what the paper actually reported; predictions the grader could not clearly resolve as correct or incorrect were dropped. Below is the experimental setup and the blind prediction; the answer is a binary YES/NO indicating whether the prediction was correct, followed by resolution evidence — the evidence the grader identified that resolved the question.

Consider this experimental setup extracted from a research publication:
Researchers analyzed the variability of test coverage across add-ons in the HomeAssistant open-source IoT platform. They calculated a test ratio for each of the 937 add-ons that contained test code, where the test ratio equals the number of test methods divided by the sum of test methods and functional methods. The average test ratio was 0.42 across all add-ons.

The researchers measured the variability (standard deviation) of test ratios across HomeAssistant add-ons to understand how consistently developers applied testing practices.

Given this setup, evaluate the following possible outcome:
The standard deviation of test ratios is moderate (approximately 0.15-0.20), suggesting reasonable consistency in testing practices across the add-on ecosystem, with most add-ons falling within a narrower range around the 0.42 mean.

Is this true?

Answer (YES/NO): NO